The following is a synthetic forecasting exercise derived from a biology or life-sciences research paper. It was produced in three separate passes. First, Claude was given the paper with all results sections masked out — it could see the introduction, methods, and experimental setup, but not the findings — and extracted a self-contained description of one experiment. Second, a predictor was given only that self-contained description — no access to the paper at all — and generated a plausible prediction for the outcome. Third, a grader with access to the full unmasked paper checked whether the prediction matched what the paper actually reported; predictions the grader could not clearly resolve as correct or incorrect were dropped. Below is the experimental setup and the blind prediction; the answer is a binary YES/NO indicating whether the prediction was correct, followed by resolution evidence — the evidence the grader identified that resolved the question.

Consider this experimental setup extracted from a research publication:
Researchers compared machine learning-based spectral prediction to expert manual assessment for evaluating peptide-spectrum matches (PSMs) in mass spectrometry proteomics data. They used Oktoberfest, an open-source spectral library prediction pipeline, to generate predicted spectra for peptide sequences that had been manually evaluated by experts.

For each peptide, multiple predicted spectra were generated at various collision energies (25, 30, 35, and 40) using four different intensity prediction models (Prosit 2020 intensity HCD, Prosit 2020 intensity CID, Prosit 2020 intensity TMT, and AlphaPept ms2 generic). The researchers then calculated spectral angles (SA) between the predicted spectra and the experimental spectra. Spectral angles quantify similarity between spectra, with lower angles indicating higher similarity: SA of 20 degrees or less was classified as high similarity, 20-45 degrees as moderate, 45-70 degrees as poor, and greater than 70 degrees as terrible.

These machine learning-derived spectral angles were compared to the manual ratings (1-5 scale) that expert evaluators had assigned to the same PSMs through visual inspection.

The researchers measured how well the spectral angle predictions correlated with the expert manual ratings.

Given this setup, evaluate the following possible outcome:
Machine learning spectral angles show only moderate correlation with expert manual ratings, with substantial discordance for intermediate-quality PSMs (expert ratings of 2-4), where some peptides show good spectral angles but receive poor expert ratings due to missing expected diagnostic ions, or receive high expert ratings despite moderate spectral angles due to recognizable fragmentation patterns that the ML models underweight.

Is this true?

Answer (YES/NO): NO